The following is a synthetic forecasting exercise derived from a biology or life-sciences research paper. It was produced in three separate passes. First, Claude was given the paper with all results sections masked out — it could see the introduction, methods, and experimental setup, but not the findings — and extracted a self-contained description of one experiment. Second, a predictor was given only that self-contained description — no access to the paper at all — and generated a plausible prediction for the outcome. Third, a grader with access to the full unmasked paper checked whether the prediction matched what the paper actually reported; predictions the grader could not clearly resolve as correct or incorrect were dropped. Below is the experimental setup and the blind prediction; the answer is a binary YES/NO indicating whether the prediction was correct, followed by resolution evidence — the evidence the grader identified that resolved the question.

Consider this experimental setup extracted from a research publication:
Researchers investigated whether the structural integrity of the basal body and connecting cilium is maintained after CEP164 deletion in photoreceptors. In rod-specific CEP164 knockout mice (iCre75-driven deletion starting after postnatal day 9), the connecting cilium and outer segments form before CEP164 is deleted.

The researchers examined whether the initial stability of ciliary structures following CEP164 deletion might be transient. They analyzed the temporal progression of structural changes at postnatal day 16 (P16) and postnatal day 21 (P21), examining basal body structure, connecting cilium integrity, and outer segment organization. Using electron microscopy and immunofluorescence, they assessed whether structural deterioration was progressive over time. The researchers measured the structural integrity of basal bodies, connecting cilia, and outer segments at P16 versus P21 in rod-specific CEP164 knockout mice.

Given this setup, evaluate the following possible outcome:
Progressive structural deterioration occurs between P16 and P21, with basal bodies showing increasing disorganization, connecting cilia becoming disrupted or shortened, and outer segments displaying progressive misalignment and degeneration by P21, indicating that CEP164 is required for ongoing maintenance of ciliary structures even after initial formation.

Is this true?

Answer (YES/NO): NO